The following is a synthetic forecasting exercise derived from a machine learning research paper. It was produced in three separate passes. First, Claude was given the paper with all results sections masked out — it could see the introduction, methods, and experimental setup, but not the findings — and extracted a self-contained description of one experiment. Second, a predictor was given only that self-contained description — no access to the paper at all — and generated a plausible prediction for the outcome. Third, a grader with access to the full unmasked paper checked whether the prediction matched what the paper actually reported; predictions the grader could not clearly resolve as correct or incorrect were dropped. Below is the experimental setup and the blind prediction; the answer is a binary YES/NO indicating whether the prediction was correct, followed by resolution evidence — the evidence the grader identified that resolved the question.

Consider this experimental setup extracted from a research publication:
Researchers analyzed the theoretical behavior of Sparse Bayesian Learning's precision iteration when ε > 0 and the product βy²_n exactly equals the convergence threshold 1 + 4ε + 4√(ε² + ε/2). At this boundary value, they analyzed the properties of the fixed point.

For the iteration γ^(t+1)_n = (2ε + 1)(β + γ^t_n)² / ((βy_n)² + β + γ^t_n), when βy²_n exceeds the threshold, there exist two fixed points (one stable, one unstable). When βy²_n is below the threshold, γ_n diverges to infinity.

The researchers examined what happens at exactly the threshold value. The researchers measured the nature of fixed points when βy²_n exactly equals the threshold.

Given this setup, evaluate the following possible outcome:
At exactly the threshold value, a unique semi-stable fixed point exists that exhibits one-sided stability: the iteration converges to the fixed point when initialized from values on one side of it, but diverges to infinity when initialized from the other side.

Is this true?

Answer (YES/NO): NO